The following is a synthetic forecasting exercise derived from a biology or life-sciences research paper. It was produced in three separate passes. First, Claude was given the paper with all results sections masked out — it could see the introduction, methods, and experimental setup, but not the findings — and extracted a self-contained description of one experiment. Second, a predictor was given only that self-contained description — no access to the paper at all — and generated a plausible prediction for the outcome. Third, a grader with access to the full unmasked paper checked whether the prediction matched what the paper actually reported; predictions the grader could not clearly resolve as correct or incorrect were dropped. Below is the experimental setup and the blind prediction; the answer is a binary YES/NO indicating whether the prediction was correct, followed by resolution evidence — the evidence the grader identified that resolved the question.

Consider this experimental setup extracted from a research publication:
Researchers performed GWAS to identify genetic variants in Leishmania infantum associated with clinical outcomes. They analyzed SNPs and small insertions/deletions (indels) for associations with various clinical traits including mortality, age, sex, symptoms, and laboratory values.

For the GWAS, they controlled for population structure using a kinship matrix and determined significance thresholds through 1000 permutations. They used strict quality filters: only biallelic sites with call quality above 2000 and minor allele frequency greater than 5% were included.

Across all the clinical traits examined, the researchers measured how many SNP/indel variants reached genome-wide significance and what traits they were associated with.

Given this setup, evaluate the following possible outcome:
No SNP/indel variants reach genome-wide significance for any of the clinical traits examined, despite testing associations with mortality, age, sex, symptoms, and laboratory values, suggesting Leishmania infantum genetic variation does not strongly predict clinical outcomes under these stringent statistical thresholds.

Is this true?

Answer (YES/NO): NO